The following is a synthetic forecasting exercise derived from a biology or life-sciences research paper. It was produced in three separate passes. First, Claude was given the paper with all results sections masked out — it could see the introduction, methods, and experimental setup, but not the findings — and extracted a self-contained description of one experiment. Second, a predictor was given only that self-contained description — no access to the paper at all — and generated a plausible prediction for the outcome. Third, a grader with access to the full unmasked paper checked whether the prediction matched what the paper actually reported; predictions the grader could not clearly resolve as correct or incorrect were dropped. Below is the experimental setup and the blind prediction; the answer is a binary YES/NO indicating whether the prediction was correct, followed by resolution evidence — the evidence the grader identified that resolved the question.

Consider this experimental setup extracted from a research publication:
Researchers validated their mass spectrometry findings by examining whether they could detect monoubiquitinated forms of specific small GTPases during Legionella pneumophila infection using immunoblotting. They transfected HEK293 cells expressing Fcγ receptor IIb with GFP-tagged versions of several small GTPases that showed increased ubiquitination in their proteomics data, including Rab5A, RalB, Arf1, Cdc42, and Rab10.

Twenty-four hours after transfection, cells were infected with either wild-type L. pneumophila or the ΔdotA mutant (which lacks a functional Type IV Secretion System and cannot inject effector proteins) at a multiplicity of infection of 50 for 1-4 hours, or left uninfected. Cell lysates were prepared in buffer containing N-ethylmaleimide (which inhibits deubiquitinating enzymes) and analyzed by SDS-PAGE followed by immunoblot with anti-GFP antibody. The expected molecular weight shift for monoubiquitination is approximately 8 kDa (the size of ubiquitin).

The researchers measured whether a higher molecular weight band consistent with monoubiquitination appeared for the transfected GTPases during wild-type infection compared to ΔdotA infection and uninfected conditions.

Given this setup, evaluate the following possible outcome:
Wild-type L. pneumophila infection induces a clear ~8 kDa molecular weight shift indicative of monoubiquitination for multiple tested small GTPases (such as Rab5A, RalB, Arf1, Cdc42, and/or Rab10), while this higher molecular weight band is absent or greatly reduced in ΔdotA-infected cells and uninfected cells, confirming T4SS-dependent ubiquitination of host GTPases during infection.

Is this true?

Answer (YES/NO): YES